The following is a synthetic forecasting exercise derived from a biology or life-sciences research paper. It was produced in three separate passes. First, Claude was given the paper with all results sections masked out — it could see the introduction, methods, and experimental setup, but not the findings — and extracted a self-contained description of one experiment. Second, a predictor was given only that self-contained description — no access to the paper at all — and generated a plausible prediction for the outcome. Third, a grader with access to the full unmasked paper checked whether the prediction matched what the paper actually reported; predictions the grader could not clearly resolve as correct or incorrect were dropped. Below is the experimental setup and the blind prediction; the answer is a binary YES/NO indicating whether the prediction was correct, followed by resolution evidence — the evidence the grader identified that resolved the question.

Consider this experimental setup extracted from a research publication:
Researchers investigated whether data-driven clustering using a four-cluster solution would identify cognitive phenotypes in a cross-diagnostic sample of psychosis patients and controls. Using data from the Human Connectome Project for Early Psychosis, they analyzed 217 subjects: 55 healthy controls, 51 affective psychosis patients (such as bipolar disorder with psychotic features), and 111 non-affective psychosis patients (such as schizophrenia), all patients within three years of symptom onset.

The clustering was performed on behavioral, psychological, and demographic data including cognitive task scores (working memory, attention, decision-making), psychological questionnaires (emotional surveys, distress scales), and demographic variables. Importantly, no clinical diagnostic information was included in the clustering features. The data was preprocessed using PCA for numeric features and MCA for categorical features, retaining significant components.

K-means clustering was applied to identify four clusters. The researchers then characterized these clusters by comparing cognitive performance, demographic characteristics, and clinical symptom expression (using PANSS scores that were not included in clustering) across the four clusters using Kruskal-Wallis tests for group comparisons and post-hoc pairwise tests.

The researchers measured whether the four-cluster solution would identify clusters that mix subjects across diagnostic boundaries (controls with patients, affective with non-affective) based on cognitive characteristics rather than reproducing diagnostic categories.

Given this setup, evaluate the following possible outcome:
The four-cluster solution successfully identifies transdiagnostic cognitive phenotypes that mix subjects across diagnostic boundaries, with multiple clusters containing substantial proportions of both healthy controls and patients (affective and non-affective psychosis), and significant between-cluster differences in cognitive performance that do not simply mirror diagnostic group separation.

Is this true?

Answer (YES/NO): NO